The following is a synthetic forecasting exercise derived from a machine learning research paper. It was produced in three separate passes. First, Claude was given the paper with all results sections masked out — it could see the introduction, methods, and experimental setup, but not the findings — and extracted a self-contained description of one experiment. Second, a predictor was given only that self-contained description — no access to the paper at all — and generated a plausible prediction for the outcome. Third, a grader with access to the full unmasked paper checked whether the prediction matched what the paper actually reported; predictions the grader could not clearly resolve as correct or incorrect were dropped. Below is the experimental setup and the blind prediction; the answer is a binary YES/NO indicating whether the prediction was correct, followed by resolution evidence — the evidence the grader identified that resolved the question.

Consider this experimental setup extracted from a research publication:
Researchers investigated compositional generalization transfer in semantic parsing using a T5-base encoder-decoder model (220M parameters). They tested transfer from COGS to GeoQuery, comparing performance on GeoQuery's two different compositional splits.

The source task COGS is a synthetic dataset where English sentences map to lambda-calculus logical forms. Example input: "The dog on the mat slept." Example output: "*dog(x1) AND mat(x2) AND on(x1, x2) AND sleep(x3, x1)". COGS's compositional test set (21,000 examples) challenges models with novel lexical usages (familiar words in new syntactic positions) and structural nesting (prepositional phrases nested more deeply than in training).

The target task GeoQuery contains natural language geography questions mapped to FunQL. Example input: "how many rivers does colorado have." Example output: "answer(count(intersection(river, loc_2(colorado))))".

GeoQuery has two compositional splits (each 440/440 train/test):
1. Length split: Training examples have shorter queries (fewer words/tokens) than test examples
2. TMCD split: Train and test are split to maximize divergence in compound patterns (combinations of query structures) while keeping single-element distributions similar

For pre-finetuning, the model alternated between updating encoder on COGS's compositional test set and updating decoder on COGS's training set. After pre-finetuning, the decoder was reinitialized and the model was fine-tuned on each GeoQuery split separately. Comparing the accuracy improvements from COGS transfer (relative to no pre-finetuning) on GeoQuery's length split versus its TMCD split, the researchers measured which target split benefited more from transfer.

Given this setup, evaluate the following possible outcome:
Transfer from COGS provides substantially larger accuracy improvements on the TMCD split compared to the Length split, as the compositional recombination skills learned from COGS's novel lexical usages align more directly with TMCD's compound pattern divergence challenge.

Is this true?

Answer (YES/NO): YES